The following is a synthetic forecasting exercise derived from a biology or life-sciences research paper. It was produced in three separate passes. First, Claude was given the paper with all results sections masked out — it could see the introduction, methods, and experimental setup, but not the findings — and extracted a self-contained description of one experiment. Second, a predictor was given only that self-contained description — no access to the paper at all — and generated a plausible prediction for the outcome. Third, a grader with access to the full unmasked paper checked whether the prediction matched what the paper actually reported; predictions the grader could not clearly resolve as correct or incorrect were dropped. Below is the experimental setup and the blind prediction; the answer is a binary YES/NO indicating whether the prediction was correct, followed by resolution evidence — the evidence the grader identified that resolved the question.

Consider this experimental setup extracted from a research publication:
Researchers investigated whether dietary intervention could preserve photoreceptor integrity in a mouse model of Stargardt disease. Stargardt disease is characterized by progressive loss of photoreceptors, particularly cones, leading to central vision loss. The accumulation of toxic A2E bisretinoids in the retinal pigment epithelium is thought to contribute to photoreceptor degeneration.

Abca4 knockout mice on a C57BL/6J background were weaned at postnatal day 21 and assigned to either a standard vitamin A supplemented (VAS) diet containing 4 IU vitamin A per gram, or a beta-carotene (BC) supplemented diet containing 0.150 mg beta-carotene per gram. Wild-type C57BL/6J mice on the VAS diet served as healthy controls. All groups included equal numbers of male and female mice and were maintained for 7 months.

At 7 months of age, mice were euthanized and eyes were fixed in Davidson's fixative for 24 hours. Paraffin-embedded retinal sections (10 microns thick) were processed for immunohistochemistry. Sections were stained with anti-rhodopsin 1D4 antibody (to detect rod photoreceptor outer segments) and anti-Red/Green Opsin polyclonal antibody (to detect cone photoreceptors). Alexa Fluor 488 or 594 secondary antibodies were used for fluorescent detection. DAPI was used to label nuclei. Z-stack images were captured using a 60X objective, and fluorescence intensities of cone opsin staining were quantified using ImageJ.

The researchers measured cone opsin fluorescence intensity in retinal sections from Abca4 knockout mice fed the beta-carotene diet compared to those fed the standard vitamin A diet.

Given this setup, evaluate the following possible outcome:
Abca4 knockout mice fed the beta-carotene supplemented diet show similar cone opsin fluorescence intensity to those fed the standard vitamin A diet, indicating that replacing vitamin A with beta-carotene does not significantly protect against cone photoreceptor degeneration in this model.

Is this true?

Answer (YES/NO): NO